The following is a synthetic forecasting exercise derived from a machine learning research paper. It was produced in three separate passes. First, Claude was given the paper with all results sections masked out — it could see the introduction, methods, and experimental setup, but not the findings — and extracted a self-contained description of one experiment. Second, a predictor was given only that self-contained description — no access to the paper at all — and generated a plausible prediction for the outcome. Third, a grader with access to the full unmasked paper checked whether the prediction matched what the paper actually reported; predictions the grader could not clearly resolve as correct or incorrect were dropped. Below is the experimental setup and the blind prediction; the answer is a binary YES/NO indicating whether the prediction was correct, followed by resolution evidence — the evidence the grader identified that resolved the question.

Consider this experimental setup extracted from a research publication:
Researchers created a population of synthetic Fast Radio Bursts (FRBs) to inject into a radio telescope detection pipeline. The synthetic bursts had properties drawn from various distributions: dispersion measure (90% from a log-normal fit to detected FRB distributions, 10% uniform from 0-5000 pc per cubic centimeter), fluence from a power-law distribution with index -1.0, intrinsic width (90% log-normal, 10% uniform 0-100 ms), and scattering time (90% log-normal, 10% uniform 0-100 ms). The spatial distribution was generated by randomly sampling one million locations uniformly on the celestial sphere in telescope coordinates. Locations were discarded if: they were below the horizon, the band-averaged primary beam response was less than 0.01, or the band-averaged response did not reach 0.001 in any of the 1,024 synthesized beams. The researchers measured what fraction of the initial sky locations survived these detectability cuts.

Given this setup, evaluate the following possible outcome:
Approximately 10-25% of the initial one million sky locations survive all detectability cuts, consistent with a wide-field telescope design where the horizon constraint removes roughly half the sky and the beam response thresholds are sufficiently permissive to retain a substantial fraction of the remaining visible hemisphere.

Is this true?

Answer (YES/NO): NO